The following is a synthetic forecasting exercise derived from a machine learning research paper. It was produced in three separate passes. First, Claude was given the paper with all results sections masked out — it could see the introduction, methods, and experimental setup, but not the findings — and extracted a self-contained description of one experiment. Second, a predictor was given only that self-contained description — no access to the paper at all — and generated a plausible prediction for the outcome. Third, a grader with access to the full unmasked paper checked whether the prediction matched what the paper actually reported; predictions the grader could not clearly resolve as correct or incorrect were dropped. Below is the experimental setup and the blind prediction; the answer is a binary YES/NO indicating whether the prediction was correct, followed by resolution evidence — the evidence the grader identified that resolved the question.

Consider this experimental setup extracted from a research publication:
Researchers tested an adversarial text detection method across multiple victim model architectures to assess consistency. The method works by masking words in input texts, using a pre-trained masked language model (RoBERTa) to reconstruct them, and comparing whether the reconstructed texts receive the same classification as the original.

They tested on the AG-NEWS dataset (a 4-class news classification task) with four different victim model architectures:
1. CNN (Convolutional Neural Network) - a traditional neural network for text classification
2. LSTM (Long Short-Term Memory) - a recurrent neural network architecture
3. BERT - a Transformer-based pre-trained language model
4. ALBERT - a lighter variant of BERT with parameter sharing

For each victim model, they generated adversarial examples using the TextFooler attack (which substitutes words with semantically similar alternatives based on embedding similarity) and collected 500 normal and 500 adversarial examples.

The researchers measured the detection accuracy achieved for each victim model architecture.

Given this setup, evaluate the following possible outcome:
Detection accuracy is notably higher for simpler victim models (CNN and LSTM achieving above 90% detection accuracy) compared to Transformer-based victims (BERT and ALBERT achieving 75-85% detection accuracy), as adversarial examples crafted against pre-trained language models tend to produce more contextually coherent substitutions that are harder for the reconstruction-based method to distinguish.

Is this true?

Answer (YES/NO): NO